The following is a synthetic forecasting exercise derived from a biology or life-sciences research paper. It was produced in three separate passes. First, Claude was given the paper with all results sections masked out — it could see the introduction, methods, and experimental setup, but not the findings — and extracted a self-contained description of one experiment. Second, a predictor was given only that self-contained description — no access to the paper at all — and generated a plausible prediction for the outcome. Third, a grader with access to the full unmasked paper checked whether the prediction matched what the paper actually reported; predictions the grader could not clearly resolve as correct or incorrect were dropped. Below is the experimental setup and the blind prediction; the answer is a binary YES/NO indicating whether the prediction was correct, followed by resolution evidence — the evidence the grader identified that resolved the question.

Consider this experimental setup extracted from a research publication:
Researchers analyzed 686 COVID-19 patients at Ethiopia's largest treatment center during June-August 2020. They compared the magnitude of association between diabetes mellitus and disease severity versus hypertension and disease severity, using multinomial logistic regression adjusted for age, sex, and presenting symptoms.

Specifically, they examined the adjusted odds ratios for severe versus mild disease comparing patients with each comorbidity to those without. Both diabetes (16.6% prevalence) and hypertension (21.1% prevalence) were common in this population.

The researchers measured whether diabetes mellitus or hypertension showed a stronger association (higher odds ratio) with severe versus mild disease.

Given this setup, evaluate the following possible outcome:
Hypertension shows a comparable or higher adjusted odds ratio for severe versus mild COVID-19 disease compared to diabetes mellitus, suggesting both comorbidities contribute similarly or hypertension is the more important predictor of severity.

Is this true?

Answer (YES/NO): NO